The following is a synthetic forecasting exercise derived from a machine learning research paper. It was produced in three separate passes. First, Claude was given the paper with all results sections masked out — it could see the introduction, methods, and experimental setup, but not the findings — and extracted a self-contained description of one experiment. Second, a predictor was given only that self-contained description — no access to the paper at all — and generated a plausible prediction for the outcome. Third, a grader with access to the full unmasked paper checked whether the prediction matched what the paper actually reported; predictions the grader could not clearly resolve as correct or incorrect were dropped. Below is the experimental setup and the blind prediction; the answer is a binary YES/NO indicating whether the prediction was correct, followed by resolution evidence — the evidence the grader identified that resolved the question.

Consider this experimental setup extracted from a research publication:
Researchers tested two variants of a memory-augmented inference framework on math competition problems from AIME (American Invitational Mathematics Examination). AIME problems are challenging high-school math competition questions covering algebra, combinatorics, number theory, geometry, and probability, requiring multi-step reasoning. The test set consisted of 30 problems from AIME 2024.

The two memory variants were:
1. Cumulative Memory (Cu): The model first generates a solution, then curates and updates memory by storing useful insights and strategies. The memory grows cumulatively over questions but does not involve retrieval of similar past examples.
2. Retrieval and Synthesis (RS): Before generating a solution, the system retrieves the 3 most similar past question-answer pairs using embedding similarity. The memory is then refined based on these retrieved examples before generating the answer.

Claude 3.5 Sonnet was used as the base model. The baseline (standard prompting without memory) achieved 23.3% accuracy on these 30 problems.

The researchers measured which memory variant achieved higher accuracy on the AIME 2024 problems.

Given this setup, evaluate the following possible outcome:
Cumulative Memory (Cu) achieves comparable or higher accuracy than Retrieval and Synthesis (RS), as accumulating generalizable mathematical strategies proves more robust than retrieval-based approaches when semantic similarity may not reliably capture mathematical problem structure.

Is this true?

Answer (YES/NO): YES